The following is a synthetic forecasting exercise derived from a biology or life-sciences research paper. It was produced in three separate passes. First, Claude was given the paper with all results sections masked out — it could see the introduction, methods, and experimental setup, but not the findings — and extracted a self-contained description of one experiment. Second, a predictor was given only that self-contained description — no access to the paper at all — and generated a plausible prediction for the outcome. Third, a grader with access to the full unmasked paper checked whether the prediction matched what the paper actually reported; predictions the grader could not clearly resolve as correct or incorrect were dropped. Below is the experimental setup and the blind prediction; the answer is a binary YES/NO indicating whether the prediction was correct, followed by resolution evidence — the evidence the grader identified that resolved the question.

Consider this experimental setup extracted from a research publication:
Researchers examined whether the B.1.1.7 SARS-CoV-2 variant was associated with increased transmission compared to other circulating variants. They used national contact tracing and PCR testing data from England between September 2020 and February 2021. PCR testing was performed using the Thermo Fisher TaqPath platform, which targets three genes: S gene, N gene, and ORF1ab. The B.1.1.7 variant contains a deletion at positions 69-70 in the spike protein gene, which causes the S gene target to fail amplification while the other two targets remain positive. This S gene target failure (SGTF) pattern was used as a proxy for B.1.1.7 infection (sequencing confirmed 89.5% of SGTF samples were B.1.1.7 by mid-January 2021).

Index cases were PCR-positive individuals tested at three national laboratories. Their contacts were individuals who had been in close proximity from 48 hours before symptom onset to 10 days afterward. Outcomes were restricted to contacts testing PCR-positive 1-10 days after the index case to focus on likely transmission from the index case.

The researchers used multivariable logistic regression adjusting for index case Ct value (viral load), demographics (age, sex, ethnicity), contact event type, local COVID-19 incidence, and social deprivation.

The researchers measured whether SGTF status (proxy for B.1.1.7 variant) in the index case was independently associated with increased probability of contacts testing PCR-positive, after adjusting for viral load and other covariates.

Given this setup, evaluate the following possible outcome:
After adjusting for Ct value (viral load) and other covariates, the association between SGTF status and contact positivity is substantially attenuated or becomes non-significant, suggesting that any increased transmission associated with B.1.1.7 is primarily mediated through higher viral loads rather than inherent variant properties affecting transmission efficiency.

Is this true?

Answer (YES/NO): NO